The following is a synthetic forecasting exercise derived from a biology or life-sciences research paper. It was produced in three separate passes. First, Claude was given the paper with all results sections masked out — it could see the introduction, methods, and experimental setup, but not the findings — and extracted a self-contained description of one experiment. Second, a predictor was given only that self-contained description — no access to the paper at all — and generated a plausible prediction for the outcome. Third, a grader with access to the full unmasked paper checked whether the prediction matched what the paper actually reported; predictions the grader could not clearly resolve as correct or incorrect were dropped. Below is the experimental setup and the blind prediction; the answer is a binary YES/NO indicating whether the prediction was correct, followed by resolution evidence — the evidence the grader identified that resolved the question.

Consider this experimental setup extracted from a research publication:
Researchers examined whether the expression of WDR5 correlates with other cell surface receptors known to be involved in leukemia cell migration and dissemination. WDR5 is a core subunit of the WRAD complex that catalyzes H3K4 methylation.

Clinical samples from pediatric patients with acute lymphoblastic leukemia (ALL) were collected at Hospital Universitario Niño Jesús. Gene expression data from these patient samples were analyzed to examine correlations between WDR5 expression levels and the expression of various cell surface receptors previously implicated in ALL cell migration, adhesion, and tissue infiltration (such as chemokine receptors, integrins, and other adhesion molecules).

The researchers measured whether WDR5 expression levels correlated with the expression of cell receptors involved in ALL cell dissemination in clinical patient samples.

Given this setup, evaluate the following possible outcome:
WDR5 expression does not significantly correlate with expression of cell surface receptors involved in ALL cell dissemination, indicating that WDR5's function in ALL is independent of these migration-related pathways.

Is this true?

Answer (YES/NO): NO